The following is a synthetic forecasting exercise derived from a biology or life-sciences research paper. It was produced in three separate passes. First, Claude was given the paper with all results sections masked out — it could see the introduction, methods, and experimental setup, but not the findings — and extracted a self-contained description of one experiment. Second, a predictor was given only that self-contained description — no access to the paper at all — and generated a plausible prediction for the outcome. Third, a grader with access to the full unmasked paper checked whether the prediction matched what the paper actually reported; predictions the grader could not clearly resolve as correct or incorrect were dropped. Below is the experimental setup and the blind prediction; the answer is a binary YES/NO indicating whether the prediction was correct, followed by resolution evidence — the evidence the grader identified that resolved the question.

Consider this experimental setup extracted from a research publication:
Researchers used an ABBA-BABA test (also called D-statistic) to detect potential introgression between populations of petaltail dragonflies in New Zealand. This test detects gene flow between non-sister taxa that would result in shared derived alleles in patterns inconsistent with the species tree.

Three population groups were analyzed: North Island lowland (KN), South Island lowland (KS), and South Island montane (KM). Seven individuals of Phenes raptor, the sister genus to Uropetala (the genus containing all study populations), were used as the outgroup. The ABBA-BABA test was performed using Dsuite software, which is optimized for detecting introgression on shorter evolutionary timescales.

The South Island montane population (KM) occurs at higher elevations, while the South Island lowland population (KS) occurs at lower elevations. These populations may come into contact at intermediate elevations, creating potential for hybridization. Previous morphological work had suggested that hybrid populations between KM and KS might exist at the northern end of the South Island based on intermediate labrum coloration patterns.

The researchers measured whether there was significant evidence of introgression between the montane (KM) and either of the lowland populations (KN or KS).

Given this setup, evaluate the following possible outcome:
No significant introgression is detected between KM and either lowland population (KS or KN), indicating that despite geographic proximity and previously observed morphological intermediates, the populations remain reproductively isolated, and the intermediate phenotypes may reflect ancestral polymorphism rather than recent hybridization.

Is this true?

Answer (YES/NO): NO